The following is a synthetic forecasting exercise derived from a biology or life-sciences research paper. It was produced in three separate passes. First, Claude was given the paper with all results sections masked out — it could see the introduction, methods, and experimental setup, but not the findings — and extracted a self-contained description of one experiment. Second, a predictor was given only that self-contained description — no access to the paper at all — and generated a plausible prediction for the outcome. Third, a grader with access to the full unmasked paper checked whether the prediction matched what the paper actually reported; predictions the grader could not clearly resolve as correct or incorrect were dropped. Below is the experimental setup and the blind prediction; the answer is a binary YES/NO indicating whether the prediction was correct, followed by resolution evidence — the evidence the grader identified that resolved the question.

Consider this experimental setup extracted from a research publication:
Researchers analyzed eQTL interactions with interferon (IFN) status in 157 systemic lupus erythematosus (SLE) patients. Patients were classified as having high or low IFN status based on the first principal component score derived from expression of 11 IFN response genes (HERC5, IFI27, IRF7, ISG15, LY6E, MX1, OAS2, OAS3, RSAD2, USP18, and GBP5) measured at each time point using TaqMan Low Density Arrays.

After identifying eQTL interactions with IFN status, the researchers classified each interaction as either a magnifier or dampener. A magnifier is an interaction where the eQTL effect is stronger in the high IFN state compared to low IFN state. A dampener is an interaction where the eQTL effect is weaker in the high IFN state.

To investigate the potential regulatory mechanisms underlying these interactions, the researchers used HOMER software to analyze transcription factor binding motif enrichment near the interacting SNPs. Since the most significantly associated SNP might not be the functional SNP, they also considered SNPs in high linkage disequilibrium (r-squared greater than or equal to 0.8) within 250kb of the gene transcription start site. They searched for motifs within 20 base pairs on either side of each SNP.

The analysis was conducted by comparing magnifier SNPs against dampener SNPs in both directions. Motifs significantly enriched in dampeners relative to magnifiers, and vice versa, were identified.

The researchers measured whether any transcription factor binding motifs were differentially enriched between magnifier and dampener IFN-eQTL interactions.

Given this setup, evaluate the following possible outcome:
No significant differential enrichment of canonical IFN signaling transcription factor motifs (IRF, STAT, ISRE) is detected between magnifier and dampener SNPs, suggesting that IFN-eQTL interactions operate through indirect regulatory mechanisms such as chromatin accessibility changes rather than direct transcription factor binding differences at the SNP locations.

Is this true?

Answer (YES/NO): NO